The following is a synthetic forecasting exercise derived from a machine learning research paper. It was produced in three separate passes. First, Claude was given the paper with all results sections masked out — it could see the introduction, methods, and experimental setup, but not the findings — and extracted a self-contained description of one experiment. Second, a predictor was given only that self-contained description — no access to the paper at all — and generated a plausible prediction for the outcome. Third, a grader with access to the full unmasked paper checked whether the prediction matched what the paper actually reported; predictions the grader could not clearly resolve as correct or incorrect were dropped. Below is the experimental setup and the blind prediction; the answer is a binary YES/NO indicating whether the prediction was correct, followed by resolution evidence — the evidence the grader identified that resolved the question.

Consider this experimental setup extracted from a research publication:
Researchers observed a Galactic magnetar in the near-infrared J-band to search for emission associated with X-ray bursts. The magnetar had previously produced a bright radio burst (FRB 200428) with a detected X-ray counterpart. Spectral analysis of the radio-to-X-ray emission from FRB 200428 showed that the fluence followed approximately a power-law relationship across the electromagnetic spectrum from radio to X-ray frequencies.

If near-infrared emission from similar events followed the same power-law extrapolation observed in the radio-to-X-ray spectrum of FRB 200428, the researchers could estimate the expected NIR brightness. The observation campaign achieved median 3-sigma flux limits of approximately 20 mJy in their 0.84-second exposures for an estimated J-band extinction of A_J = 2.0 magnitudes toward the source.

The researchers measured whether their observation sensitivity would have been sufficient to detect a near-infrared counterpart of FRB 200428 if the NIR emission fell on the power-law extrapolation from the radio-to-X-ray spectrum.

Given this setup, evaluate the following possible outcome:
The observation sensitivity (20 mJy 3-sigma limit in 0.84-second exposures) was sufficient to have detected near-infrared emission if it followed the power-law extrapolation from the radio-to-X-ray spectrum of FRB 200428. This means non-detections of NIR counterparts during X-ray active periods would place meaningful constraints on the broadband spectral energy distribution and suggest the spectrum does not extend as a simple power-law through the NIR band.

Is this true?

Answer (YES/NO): YES